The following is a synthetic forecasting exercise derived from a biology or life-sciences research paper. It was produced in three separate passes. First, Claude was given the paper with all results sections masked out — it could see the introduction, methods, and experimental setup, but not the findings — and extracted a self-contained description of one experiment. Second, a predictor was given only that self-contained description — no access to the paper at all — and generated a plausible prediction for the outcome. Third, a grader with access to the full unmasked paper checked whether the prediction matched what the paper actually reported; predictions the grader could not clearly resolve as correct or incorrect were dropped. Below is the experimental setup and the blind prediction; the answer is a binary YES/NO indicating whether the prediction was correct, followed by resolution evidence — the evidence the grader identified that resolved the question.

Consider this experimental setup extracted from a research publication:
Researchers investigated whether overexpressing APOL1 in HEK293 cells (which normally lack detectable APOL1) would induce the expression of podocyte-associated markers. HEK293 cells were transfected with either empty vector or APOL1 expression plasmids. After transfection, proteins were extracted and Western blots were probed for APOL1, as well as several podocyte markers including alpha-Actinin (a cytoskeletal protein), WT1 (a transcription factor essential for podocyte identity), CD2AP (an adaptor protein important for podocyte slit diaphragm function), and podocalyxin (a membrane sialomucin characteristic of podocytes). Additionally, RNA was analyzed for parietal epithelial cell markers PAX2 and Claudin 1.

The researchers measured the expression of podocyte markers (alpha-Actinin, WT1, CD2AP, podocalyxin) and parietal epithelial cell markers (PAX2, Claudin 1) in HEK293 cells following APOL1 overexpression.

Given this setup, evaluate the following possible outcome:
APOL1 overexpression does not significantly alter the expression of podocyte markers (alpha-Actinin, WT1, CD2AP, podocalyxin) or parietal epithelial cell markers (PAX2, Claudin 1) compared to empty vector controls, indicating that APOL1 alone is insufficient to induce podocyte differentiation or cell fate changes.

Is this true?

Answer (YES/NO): NO